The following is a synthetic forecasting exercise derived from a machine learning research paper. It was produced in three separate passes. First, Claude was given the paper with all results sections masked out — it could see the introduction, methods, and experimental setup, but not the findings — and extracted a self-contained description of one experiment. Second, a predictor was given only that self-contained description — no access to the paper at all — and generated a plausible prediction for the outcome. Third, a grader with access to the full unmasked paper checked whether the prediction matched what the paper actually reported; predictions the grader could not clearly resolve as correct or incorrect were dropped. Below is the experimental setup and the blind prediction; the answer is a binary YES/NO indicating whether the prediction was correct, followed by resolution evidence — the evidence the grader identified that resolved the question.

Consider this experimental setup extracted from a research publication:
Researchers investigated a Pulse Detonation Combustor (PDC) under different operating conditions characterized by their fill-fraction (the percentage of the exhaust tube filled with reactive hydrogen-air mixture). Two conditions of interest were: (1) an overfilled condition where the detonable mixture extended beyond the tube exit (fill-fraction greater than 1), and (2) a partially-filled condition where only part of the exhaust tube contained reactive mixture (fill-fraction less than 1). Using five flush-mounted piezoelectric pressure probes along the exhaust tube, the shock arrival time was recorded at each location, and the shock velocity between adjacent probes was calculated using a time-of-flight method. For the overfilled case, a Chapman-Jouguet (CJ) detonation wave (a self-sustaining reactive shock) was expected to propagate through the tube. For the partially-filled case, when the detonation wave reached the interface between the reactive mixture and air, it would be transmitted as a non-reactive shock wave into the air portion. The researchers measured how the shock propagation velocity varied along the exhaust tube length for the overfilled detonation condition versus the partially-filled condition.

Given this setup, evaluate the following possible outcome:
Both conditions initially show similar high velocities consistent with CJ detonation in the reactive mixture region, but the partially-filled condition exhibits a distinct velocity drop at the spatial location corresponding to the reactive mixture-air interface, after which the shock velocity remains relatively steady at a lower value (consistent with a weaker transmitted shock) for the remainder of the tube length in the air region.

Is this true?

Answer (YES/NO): NO